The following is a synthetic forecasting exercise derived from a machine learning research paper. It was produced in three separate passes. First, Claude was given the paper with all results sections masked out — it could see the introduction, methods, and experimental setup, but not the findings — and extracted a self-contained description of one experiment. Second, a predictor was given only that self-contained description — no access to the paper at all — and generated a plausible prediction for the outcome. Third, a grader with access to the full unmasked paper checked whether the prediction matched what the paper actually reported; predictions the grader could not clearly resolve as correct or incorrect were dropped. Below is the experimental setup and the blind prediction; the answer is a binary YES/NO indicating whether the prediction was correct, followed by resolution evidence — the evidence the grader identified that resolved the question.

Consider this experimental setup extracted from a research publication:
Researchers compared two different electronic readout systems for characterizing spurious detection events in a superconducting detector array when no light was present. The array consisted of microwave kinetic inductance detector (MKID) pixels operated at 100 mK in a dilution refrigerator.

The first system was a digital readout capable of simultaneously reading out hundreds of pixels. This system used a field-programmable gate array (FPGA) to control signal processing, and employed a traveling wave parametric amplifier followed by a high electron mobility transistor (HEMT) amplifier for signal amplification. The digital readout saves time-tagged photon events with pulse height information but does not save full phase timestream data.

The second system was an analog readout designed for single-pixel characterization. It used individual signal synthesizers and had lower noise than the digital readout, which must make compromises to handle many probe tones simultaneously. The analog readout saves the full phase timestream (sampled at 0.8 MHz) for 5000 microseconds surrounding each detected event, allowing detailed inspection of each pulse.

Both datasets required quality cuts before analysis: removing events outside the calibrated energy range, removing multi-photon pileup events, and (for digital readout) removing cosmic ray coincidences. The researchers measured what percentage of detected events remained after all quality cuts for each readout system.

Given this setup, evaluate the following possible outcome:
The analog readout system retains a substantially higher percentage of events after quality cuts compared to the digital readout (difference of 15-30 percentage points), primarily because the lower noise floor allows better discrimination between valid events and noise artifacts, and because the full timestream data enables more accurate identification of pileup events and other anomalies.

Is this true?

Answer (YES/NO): NO